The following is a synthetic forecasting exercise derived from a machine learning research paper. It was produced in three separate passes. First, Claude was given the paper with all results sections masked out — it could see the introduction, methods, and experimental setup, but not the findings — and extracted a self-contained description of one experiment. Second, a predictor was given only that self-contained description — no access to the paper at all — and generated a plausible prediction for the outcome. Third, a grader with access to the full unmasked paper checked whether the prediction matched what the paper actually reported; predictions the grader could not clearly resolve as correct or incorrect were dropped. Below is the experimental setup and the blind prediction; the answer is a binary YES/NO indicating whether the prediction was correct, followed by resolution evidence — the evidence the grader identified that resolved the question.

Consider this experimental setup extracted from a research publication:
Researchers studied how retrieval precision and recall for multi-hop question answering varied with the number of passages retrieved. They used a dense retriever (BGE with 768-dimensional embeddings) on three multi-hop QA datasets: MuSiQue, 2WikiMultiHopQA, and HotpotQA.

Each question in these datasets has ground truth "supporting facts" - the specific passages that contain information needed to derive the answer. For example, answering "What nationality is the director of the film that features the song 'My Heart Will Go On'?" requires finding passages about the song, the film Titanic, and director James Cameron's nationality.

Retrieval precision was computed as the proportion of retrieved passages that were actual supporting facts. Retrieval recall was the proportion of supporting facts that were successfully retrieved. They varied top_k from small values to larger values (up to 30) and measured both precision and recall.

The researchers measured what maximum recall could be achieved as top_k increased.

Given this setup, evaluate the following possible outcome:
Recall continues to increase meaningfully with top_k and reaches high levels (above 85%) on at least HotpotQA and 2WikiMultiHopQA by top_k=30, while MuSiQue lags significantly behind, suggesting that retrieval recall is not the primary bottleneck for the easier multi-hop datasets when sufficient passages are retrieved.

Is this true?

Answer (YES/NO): NO